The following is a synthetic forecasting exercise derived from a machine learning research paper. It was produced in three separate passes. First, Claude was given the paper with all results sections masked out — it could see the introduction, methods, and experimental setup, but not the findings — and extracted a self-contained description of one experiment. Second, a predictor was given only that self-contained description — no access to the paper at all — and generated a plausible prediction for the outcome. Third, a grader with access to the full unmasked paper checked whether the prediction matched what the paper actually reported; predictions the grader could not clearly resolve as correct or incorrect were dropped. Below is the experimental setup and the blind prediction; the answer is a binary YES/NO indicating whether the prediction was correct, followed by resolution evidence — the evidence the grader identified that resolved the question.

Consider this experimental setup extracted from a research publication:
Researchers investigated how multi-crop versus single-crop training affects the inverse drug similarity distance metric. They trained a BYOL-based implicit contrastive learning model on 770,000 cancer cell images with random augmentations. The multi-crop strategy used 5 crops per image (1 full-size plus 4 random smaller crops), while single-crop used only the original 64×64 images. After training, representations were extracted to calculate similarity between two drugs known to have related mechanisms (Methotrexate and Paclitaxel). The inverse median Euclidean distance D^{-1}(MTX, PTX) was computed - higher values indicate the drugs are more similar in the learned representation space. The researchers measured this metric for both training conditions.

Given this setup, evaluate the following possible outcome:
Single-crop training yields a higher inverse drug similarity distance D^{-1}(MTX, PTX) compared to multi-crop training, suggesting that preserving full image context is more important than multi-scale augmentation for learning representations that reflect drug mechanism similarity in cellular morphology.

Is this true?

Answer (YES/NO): YES